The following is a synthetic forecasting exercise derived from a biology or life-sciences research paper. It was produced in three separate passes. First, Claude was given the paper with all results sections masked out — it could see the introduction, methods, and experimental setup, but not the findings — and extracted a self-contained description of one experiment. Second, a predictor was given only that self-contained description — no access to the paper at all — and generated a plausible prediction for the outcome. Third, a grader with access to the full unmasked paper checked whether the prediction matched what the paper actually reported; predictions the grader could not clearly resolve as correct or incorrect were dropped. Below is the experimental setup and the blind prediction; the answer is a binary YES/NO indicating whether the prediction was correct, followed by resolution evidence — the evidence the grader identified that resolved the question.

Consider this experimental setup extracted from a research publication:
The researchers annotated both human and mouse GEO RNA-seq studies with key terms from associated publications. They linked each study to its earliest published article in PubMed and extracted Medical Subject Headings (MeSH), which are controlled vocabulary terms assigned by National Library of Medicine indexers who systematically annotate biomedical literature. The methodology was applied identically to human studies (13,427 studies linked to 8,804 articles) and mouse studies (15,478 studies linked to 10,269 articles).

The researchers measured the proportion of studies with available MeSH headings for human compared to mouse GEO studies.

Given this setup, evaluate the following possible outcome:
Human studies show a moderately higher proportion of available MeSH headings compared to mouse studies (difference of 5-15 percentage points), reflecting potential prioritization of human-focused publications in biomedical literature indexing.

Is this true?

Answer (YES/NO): NO